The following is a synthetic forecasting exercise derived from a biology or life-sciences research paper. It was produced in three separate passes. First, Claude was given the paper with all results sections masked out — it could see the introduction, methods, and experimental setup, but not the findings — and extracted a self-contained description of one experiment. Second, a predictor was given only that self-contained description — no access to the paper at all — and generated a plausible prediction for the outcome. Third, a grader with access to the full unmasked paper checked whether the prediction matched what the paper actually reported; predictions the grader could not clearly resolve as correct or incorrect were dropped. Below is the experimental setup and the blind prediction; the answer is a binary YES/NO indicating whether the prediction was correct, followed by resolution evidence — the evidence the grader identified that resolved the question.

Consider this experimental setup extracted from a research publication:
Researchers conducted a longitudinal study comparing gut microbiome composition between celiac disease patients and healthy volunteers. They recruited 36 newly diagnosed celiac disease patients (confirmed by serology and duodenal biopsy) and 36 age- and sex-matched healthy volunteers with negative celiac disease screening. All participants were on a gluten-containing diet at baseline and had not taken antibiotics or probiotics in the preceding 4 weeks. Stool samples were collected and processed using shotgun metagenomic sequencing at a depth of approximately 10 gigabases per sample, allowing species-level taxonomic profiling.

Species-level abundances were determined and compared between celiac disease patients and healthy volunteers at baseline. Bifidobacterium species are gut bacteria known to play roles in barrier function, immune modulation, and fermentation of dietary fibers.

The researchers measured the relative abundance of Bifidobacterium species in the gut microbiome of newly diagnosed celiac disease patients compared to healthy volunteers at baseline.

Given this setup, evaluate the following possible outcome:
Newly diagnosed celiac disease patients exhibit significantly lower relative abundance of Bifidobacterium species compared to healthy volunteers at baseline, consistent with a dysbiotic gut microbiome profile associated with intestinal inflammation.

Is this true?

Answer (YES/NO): NO